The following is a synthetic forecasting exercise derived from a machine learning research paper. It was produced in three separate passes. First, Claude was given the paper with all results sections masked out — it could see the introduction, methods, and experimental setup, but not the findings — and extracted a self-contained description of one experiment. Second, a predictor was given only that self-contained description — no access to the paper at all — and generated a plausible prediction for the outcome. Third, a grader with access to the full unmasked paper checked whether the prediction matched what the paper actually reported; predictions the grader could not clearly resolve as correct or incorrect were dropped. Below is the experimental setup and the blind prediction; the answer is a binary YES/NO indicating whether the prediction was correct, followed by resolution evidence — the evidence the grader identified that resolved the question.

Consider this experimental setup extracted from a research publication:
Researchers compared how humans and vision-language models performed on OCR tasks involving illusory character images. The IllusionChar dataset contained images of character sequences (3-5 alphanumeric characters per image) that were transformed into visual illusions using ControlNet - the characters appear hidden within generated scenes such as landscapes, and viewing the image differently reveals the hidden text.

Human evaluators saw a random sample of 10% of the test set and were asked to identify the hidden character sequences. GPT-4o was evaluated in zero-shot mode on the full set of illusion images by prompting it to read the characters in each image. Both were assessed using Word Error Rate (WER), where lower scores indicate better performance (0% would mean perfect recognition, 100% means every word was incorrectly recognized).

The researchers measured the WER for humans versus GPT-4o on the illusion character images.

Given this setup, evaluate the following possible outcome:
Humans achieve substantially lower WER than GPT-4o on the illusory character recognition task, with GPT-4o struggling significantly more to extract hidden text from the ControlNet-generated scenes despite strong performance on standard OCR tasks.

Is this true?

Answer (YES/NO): YES